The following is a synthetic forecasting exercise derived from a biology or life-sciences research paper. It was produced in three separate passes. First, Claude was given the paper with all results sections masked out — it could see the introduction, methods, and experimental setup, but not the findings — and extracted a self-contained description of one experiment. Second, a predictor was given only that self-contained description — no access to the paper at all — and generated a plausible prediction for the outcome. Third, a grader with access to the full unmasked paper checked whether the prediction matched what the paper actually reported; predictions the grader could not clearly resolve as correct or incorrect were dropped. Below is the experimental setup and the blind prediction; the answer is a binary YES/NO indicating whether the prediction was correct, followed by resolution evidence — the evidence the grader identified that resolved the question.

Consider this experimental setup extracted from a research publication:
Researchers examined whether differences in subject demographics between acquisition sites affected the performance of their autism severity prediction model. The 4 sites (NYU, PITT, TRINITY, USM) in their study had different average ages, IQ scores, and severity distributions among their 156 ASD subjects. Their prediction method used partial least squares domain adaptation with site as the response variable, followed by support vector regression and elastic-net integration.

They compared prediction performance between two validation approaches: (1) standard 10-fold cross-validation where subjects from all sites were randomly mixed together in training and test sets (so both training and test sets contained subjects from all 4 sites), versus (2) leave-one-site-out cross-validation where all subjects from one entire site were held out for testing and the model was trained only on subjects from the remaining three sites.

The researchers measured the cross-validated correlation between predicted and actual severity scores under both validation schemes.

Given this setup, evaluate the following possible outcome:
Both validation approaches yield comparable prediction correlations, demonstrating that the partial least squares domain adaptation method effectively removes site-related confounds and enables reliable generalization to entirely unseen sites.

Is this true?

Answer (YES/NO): NO